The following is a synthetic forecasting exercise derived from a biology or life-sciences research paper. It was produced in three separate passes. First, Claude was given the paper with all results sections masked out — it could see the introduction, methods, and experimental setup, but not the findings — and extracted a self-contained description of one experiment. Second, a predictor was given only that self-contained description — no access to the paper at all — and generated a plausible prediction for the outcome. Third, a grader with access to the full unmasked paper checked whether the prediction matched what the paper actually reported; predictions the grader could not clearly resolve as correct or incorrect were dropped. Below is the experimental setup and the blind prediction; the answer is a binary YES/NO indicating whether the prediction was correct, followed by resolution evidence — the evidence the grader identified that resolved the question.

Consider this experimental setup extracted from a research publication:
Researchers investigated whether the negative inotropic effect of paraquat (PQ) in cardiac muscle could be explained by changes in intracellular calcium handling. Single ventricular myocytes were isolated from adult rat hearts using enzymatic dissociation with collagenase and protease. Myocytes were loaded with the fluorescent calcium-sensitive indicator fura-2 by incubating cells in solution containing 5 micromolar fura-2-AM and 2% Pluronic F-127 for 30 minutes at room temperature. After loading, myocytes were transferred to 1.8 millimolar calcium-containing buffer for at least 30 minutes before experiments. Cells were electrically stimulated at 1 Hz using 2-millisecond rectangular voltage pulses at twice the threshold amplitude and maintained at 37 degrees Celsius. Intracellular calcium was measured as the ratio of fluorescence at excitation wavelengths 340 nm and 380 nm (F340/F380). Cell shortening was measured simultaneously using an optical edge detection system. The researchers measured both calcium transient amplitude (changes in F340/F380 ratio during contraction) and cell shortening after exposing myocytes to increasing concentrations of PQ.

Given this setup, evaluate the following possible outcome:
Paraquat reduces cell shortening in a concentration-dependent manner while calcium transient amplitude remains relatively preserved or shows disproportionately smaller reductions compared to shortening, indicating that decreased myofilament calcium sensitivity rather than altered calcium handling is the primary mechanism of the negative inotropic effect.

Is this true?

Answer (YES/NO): NO